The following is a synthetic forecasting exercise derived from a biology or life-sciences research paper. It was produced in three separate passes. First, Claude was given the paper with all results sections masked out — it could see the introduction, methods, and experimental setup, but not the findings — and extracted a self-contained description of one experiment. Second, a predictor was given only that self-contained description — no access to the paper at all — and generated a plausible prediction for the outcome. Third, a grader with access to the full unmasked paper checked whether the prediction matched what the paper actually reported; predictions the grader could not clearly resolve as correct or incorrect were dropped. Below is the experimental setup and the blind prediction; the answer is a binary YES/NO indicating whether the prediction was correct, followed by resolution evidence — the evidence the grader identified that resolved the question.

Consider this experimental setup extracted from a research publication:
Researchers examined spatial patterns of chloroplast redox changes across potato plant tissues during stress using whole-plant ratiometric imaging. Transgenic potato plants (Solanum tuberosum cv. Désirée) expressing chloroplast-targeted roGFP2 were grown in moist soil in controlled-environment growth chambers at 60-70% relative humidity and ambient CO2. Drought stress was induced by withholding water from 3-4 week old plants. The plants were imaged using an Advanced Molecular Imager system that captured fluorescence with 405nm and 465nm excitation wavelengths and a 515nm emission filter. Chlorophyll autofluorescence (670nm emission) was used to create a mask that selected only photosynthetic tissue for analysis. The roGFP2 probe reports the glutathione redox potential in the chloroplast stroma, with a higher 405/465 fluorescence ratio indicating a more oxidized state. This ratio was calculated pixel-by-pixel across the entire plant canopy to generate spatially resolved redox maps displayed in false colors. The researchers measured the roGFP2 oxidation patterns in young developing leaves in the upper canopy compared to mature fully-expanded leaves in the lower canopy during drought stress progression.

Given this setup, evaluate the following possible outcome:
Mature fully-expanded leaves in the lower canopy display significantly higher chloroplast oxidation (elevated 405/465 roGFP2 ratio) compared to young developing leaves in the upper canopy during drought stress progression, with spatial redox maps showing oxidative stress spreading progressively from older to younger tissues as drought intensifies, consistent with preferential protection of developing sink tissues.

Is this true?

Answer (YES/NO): YES